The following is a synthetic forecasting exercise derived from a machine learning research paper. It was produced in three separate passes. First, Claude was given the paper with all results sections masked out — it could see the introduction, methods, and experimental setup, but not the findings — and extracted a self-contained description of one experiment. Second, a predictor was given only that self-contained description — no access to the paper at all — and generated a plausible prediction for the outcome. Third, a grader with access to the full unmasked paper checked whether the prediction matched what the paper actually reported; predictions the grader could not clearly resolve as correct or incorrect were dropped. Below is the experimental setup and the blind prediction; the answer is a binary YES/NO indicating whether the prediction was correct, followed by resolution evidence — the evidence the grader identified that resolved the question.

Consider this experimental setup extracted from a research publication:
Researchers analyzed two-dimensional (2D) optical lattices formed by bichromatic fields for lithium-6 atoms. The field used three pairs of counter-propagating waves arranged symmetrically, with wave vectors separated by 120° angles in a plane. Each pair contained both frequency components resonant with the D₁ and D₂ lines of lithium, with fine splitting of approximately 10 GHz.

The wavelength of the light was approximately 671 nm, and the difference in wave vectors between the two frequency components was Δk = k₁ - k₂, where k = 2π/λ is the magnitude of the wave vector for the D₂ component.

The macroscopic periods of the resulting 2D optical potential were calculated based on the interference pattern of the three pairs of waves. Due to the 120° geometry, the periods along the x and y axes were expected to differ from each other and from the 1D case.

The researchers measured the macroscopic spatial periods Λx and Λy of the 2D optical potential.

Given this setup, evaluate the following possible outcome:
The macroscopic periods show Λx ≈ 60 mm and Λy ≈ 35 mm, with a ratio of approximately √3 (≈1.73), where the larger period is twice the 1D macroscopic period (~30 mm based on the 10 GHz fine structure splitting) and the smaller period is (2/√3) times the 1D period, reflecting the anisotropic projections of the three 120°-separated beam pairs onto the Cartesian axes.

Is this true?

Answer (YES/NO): NO